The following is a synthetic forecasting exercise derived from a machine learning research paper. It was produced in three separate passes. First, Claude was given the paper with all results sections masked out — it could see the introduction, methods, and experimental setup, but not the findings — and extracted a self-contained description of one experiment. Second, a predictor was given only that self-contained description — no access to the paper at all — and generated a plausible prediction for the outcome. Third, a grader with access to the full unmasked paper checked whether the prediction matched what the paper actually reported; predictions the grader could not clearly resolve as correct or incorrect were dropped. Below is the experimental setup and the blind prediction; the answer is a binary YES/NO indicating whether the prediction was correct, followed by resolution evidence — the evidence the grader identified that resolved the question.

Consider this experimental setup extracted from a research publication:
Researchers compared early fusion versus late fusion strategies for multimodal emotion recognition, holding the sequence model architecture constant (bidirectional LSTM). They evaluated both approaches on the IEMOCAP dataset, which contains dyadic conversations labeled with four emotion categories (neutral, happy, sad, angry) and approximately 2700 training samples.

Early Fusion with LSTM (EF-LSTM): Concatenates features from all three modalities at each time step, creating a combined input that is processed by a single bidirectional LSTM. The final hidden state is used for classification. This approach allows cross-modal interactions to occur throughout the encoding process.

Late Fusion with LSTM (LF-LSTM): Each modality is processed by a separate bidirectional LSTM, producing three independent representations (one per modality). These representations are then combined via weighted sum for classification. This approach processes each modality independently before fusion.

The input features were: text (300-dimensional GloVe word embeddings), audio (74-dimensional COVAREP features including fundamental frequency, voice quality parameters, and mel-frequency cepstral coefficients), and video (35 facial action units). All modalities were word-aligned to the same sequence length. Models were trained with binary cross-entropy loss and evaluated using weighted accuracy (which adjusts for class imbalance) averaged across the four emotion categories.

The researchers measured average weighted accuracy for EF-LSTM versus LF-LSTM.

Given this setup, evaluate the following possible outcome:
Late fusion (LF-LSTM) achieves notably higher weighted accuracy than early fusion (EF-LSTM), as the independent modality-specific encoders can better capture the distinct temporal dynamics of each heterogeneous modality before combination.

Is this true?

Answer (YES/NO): NO